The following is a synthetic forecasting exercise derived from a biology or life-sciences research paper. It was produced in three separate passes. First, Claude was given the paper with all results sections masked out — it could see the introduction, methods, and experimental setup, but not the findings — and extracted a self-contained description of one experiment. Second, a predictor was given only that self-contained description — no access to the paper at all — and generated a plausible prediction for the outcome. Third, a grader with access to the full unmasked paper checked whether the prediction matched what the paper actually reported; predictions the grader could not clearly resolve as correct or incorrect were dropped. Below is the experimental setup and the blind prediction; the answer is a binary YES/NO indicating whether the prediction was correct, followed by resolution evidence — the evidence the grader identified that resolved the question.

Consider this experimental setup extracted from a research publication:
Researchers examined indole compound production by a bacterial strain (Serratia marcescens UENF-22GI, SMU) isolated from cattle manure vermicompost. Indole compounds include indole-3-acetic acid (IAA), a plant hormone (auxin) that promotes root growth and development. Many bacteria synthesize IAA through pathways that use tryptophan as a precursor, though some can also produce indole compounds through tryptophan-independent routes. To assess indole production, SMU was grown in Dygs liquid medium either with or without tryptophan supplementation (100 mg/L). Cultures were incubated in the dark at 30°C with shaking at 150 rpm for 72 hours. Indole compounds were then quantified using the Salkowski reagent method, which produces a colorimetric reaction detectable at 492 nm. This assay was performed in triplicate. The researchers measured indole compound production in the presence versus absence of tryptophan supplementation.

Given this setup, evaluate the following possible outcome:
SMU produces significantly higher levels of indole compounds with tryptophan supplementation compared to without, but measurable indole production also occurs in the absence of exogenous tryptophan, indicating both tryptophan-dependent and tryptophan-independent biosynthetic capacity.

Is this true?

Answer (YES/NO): YES